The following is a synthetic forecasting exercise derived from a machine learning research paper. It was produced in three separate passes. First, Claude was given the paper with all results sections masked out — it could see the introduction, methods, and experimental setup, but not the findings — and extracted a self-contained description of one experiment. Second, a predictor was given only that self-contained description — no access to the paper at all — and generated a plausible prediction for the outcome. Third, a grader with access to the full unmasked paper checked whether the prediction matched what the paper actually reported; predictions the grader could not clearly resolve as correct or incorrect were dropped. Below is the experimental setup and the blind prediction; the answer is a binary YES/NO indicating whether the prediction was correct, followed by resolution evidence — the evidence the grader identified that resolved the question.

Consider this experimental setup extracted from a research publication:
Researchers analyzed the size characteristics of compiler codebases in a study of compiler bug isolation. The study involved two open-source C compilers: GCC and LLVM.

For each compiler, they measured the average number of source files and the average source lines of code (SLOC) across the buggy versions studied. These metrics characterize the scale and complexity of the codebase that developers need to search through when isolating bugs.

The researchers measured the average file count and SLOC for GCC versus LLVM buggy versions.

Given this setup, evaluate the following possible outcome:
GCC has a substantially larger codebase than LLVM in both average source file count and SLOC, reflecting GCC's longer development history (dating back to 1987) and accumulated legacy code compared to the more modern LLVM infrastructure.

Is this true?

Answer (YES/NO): NO